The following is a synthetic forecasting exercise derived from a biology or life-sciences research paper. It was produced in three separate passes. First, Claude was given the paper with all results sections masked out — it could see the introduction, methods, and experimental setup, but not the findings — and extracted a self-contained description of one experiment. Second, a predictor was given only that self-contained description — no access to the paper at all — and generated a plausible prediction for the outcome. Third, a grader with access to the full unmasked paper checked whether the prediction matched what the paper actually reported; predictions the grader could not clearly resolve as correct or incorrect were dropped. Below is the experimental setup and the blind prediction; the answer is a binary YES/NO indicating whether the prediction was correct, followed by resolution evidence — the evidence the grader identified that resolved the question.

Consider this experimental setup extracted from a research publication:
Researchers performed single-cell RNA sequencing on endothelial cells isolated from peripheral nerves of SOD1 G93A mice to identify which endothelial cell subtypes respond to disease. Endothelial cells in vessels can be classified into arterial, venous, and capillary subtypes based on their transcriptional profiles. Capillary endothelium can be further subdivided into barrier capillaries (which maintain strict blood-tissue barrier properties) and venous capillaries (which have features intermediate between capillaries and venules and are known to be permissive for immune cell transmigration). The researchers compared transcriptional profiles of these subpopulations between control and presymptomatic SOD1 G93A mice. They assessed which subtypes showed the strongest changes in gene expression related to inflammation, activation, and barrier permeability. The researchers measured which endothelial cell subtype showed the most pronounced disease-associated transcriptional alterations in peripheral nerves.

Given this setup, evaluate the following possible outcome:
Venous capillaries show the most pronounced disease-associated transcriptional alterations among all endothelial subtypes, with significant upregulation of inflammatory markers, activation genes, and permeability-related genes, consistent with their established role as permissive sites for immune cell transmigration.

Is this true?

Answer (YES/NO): YES